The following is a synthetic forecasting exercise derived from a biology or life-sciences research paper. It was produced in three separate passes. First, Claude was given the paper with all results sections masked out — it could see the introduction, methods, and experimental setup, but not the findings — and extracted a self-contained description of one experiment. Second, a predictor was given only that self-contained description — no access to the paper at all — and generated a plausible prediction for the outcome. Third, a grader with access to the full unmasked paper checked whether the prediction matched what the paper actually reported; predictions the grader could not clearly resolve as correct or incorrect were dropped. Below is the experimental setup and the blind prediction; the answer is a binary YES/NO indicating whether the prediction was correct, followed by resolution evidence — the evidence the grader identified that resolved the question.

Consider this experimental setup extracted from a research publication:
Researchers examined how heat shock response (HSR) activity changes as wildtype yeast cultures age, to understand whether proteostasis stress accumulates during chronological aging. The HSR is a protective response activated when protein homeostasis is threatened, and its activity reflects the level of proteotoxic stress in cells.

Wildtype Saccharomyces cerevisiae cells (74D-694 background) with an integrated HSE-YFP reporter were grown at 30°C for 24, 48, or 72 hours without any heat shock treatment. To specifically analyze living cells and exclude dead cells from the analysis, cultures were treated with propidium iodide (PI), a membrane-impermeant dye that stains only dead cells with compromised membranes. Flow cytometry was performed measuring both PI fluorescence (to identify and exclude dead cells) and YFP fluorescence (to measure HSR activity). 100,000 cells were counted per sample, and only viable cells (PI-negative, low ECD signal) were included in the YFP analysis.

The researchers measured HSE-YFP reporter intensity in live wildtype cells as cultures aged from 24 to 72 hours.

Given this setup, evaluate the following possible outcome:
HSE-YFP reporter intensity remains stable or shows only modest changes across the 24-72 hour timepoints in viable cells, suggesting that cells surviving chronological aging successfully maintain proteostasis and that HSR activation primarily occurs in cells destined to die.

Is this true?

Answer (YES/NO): NO